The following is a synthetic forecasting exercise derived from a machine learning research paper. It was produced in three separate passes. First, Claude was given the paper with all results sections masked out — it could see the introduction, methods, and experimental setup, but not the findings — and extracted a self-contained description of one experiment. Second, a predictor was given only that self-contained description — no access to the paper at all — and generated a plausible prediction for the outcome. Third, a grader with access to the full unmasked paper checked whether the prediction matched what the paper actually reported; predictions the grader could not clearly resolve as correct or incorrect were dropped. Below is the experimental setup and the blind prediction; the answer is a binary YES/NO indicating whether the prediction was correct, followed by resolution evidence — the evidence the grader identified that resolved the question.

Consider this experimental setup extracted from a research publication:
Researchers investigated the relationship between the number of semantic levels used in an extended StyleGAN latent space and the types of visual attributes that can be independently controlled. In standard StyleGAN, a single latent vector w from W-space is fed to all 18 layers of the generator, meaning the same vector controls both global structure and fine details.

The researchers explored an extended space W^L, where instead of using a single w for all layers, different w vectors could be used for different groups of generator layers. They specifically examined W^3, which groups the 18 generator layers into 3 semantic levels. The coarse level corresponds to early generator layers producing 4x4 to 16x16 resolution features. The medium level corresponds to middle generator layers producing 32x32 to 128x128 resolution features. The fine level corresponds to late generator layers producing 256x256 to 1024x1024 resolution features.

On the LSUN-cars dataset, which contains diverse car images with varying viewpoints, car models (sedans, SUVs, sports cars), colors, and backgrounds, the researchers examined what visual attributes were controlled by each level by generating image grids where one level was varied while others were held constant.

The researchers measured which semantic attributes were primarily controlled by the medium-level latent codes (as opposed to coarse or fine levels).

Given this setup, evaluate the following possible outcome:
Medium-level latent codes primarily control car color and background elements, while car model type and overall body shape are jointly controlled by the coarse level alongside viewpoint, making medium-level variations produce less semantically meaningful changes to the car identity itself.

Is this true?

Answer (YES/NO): NO